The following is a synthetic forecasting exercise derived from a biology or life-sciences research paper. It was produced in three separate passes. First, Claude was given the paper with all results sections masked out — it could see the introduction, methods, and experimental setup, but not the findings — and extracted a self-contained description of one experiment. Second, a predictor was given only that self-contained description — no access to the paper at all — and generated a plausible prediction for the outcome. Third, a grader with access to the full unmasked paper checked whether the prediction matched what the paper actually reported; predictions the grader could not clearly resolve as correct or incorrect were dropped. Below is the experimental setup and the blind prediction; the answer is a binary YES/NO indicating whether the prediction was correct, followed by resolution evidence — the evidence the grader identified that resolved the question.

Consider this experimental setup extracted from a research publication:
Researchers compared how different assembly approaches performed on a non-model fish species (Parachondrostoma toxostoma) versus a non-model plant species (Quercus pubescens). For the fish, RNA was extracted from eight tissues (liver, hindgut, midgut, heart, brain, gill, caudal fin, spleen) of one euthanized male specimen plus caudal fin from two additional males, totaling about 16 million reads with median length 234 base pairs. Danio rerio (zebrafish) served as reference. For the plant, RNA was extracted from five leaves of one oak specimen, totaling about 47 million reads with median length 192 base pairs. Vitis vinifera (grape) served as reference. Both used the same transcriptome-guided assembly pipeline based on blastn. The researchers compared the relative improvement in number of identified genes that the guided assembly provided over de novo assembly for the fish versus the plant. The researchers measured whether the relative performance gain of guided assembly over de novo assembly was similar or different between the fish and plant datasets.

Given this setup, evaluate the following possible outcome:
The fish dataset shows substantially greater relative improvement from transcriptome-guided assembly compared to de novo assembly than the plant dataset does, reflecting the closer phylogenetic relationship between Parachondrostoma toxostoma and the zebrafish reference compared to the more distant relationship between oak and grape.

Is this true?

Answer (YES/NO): NO